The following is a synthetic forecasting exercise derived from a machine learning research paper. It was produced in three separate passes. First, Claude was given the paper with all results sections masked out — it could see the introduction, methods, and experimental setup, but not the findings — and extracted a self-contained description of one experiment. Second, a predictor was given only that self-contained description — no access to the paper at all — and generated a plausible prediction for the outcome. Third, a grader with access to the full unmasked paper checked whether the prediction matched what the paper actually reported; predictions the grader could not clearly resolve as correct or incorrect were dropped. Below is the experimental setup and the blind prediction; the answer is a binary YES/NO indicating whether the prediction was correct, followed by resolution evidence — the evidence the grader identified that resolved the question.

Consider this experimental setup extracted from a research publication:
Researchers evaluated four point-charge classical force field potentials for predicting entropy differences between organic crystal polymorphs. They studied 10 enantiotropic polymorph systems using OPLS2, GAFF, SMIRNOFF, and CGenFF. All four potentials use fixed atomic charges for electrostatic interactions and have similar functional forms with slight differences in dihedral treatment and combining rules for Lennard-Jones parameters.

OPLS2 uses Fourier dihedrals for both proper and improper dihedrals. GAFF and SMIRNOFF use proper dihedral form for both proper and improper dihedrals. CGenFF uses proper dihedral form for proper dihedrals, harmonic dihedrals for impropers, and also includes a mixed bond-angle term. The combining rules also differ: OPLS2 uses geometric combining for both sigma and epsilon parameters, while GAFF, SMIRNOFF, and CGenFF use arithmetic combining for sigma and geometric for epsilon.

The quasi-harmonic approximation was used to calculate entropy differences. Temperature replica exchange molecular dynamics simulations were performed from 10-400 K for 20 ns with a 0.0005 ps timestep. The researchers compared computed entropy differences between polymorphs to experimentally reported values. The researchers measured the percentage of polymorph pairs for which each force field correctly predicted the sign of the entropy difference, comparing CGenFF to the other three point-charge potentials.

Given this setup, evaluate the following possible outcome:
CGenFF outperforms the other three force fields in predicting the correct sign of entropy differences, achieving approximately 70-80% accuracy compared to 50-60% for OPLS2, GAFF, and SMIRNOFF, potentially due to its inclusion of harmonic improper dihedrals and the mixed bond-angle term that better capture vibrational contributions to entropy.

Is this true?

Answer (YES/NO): NO